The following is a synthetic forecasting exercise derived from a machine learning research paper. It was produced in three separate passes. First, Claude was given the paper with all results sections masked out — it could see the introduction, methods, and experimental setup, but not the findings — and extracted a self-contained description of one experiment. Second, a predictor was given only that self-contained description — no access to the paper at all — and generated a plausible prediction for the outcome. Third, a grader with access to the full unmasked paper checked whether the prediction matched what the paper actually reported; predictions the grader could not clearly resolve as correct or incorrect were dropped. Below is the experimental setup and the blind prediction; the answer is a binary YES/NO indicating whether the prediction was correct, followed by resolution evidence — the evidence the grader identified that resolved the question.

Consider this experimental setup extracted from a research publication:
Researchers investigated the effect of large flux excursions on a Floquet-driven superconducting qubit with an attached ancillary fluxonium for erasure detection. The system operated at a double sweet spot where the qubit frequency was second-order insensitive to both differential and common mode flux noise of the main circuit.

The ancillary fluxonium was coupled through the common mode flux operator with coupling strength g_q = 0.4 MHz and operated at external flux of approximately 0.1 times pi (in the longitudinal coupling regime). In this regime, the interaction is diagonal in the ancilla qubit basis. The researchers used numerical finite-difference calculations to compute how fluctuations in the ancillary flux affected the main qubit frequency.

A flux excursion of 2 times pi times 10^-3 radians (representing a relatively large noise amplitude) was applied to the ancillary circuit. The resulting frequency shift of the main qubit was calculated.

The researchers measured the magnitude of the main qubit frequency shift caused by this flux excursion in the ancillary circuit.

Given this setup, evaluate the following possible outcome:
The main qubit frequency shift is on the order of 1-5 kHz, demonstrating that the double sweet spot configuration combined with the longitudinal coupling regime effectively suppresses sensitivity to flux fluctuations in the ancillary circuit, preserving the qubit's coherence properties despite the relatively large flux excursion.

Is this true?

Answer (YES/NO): NO